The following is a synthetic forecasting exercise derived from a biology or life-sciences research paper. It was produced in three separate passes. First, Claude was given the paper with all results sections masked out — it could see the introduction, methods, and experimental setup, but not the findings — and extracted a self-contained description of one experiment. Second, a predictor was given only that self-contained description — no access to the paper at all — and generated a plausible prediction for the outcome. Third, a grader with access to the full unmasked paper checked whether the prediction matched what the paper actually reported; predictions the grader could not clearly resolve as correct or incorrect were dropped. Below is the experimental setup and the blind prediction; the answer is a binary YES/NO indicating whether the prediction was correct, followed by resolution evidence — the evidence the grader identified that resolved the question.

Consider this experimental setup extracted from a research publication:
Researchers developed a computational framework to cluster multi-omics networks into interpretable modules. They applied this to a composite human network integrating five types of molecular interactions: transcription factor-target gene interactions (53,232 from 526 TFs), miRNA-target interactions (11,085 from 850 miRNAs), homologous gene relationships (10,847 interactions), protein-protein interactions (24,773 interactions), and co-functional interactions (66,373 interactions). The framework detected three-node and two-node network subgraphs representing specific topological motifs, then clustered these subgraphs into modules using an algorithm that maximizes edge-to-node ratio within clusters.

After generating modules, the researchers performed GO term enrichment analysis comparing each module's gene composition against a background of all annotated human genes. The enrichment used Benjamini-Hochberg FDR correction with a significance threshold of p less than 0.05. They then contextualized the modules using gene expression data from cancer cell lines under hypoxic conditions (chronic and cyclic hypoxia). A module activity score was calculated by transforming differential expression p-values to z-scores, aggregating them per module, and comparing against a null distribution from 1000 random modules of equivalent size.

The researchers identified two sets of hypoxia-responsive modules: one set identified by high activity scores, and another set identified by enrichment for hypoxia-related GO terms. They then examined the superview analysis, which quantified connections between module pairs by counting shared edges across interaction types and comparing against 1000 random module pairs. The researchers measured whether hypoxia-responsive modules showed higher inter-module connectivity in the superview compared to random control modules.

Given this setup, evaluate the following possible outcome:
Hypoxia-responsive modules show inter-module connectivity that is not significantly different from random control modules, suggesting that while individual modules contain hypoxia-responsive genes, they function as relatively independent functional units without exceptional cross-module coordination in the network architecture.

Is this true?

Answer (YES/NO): NO